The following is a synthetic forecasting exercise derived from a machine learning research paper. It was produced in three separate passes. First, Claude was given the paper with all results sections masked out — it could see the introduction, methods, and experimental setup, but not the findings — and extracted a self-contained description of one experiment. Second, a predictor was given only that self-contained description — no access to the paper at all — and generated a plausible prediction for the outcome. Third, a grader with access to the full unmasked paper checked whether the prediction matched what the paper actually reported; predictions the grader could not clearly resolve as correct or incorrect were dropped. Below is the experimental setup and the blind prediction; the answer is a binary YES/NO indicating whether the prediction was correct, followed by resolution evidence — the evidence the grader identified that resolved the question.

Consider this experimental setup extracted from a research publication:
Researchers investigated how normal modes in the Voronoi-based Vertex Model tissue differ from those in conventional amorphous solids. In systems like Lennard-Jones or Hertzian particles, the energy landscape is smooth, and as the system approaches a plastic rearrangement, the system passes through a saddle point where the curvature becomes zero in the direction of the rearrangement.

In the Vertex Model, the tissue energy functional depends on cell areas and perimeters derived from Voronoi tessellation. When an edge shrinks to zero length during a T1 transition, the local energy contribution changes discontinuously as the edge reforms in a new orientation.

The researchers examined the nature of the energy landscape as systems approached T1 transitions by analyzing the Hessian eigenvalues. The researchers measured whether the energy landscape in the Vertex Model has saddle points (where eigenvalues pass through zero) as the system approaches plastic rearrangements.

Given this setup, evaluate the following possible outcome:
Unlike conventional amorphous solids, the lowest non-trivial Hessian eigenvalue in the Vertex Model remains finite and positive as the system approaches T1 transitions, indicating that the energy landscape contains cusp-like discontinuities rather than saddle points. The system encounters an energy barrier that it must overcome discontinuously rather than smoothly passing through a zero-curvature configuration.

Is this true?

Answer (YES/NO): YES